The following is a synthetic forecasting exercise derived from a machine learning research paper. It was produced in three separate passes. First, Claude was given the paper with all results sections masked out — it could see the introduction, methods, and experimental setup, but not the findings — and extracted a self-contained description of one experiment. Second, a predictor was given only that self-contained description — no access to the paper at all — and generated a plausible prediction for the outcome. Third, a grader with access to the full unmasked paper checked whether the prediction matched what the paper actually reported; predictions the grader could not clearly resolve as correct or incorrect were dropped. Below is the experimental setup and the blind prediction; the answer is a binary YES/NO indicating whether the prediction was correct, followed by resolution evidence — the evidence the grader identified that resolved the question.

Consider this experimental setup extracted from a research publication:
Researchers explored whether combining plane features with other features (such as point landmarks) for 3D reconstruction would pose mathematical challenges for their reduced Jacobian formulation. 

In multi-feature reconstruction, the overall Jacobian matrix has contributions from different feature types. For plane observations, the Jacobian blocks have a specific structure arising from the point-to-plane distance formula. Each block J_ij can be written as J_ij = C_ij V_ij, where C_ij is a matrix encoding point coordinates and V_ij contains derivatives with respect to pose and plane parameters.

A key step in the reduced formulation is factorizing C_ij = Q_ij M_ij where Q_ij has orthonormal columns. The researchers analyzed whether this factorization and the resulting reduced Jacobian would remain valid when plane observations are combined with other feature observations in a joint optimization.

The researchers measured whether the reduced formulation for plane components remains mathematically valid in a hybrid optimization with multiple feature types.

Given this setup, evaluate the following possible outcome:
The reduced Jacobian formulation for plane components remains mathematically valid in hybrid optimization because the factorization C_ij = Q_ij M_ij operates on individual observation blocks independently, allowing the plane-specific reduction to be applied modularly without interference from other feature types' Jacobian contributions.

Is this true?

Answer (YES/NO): YES